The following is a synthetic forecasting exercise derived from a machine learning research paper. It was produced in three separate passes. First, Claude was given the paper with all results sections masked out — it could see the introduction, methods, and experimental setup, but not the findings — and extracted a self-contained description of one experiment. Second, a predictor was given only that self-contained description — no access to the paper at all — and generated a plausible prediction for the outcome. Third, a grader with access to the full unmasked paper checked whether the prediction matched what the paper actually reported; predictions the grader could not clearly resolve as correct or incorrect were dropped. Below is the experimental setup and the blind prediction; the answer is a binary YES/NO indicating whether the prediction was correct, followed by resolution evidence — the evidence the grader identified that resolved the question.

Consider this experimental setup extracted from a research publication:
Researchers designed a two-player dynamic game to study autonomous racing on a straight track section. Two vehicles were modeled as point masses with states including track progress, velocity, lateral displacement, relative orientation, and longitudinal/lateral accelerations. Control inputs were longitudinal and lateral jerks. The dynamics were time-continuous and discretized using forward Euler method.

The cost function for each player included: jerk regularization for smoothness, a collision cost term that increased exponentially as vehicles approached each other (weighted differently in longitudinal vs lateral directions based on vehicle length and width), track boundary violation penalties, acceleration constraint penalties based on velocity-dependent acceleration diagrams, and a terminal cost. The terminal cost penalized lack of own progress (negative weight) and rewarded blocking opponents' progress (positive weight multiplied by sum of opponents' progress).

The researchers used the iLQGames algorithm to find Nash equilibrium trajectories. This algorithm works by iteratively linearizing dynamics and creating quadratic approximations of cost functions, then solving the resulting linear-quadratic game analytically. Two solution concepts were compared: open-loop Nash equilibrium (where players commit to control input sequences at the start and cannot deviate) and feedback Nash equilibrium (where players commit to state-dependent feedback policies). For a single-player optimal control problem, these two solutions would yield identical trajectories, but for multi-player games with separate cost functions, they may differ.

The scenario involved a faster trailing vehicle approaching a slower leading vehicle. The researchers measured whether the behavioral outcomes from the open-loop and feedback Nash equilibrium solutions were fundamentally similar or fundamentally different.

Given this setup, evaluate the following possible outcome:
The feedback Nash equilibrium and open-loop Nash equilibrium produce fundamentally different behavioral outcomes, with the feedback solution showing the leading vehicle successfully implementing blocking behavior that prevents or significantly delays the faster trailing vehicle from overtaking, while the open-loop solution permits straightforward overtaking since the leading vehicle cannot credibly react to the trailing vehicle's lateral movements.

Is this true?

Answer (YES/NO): YES